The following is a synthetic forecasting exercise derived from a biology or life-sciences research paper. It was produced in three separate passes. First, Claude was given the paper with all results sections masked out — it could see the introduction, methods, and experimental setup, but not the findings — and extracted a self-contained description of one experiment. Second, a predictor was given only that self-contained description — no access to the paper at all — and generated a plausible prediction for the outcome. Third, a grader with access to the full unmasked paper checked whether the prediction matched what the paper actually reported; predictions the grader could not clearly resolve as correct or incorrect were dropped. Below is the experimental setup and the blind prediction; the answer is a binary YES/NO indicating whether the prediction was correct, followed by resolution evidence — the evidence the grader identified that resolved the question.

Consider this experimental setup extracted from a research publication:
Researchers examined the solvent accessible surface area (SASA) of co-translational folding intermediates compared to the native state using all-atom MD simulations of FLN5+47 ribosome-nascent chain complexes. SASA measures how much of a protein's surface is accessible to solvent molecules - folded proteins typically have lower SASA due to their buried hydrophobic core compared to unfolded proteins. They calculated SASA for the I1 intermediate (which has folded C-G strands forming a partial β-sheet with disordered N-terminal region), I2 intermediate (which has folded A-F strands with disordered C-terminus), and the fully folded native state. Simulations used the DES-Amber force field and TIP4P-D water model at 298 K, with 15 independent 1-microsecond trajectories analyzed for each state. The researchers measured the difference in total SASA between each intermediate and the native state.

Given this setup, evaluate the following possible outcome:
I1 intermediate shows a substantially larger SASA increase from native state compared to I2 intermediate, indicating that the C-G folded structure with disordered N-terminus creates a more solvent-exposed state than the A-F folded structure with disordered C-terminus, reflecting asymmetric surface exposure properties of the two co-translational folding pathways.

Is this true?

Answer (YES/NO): YES